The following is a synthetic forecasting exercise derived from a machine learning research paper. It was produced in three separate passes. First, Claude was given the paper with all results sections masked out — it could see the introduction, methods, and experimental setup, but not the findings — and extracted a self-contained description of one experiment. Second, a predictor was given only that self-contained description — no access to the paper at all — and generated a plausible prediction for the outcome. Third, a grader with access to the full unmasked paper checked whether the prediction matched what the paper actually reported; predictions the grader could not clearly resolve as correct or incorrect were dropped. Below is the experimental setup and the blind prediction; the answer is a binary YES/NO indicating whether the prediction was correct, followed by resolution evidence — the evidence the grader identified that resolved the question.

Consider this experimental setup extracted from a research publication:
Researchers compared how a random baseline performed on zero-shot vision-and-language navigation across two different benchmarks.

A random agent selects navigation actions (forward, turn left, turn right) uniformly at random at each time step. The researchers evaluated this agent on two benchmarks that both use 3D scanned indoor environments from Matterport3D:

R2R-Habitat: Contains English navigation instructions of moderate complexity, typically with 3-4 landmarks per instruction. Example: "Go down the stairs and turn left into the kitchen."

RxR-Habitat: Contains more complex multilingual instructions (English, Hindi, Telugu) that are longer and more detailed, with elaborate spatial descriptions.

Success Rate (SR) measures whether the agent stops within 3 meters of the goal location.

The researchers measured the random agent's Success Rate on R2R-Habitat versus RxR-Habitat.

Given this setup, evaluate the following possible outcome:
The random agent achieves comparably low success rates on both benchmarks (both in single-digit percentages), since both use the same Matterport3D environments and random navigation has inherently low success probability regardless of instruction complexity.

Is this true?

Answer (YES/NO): NO